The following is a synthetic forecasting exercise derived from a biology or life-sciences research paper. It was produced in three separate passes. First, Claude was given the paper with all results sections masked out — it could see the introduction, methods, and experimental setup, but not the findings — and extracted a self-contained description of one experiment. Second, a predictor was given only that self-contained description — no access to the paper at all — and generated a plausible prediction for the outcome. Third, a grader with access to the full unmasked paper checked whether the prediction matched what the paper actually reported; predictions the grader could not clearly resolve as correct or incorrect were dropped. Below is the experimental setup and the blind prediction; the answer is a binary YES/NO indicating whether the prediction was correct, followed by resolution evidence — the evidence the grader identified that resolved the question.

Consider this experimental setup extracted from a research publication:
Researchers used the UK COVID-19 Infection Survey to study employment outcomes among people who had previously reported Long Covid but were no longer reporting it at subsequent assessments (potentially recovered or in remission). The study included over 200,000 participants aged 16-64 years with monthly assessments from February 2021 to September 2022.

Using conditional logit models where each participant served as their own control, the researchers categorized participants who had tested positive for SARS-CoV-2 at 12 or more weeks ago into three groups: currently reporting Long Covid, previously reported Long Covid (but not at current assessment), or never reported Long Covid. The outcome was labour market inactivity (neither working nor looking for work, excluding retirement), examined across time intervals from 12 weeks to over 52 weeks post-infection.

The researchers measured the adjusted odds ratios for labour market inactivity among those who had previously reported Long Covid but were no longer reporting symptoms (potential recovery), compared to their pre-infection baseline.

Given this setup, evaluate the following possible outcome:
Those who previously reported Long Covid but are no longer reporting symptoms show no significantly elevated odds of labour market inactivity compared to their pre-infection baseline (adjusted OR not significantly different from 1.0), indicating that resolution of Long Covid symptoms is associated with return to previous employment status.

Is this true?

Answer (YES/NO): YES